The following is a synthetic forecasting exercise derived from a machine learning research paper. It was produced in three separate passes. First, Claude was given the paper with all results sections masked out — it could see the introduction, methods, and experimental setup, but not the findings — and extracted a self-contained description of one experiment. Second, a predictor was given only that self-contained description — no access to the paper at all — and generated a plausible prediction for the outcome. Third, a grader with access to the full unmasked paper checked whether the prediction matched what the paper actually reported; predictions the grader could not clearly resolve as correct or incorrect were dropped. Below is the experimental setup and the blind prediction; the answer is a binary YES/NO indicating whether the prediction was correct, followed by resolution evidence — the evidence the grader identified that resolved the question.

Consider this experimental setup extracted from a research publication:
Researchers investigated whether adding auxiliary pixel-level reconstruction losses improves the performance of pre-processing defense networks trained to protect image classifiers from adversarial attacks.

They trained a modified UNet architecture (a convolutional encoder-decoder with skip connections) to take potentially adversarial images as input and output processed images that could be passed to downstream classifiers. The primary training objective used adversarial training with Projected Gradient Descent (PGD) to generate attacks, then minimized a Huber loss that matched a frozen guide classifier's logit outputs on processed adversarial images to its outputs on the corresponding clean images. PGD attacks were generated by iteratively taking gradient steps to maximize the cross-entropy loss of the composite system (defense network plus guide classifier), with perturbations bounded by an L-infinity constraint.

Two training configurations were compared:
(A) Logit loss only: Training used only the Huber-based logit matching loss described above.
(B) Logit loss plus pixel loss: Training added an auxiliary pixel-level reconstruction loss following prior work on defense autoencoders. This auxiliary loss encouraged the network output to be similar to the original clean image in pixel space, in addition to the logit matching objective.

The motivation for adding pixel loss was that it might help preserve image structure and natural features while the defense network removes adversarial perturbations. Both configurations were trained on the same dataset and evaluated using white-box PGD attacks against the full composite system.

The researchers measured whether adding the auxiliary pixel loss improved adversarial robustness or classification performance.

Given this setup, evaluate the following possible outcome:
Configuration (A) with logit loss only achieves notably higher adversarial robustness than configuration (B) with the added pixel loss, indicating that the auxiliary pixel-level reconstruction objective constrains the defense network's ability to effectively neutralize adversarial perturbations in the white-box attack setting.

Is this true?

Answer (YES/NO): NO